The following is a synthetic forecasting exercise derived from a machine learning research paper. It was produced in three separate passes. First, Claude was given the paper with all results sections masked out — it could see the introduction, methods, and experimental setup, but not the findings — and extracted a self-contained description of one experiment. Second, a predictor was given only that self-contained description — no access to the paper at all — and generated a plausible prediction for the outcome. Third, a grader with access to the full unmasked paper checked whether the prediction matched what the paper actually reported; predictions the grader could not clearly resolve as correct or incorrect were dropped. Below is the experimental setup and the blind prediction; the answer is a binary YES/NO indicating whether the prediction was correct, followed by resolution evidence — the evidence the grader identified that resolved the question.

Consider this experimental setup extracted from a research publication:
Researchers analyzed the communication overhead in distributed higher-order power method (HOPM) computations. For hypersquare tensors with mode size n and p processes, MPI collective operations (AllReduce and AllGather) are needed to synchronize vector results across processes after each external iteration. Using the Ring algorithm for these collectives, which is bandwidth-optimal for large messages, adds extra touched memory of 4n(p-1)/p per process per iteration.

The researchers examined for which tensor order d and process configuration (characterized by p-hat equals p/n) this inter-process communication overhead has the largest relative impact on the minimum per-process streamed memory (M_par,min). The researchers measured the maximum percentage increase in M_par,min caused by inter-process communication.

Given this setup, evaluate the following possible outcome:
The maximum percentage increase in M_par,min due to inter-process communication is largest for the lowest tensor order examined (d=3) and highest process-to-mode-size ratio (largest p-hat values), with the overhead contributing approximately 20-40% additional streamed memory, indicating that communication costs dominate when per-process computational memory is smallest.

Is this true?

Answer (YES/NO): NO